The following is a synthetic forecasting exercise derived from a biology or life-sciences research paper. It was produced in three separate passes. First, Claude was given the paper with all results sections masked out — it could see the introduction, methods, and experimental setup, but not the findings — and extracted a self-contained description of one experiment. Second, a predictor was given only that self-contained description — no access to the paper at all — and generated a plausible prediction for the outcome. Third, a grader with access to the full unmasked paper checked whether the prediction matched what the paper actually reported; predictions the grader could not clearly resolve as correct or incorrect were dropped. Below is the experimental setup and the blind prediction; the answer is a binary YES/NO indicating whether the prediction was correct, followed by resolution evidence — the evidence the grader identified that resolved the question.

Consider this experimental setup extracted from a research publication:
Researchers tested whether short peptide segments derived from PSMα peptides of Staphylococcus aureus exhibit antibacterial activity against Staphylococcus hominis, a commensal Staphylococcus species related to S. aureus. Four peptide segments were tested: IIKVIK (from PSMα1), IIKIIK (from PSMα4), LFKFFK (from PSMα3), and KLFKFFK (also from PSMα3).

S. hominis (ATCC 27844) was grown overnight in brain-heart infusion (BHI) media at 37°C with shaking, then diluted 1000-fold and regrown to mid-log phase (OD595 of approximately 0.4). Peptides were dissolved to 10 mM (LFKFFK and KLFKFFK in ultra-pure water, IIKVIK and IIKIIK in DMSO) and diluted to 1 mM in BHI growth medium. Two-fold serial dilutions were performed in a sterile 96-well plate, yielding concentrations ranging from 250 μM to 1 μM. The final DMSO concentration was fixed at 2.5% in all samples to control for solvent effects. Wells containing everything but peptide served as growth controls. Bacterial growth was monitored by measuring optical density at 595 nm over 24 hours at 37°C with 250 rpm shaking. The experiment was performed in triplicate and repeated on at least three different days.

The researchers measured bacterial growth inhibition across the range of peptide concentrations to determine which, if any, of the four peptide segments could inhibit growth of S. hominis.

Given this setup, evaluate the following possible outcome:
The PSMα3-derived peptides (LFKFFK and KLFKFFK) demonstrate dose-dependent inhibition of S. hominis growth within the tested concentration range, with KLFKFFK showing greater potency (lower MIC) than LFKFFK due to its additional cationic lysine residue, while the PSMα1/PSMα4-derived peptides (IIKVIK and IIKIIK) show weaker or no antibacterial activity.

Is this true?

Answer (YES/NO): NO